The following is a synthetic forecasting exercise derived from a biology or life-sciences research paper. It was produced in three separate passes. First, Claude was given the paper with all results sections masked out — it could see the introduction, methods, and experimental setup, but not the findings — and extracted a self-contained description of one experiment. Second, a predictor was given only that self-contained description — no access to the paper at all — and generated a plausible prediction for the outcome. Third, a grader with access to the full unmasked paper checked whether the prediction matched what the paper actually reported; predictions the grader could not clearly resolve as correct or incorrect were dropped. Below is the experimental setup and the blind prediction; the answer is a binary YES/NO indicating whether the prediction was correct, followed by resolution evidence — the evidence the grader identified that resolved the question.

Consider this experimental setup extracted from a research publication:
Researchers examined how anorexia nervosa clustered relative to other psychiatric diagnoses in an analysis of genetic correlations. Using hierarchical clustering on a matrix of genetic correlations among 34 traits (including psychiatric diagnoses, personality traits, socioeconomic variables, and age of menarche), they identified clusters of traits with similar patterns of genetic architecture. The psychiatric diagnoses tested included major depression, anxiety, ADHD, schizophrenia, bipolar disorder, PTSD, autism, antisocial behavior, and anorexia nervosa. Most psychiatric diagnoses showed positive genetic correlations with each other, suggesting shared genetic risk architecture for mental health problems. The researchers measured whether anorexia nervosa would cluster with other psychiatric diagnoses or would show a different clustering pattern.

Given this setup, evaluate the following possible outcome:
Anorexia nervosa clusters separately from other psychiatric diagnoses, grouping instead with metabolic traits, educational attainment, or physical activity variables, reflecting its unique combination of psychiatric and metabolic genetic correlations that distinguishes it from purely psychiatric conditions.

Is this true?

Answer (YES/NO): YES